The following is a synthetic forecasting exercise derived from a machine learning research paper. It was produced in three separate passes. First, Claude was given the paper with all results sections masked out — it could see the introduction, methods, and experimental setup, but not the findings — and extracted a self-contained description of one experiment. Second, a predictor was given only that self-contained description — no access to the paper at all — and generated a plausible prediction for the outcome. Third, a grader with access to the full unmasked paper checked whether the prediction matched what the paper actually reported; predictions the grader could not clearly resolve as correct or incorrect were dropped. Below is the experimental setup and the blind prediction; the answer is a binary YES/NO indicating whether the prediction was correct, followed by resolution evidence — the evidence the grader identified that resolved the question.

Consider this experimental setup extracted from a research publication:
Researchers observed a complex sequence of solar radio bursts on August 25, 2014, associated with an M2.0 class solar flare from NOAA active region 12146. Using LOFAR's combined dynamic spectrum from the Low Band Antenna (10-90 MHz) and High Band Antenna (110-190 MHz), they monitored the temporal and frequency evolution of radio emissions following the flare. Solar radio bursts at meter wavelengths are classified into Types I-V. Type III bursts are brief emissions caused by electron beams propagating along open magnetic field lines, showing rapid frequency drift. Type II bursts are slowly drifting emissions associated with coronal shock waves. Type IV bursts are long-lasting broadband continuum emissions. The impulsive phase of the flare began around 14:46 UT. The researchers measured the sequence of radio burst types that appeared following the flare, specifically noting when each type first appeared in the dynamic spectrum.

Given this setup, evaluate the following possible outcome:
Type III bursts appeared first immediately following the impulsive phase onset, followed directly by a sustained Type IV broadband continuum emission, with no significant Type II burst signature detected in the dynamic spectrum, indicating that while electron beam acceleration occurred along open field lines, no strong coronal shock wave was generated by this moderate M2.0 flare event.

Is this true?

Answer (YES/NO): NO